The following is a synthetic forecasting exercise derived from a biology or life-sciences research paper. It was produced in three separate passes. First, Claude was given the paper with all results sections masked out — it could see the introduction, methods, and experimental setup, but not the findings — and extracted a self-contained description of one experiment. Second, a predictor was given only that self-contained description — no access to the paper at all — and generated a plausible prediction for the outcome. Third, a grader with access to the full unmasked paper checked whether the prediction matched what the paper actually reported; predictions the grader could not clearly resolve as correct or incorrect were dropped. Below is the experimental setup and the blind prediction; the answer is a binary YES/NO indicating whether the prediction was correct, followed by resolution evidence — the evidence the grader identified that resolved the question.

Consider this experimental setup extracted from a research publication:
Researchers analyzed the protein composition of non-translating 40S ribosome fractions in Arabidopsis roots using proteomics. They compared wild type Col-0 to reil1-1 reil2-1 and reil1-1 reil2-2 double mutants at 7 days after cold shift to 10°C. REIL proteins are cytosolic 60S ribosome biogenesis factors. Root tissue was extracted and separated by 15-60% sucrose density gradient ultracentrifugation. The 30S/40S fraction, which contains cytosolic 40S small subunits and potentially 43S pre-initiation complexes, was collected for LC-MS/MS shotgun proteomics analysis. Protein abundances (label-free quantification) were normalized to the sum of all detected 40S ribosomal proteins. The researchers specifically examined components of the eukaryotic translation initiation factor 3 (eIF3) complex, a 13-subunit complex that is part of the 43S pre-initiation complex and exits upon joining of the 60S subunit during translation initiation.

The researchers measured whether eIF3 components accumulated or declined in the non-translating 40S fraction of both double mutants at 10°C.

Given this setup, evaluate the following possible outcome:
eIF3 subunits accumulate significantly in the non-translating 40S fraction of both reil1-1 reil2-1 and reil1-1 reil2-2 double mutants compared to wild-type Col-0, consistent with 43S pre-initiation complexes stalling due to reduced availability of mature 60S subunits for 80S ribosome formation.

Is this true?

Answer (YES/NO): YES